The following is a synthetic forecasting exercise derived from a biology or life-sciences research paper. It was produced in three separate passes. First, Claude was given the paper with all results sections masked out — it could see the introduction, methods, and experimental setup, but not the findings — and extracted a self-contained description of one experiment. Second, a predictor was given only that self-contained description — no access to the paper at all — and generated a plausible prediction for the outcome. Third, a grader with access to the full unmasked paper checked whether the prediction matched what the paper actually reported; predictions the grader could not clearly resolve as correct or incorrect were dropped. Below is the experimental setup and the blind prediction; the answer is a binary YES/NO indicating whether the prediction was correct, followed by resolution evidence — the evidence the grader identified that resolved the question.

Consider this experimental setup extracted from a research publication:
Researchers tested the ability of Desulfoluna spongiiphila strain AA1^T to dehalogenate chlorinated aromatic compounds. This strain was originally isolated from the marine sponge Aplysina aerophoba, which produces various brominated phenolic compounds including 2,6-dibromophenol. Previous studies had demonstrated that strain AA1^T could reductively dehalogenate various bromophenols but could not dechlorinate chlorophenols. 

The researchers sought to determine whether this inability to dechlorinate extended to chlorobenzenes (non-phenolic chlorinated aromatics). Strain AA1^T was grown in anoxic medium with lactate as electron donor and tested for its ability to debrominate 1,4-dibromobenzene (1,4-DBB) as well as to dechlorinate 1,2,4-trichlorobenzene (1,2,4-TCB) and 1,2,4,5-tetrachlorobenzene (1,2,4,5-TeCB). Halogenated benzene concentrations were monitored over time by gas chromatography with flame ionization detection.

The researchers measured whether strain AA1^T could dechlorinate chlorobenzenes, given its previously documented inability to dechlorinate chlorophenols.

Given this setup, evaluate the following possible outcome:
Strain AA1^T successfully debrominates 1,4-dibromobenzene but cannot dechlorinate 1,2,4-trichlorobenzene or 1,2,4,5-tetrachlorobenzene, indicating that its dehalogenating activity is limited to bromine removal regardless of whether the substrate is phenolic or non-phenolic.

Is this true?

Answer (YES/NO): YES